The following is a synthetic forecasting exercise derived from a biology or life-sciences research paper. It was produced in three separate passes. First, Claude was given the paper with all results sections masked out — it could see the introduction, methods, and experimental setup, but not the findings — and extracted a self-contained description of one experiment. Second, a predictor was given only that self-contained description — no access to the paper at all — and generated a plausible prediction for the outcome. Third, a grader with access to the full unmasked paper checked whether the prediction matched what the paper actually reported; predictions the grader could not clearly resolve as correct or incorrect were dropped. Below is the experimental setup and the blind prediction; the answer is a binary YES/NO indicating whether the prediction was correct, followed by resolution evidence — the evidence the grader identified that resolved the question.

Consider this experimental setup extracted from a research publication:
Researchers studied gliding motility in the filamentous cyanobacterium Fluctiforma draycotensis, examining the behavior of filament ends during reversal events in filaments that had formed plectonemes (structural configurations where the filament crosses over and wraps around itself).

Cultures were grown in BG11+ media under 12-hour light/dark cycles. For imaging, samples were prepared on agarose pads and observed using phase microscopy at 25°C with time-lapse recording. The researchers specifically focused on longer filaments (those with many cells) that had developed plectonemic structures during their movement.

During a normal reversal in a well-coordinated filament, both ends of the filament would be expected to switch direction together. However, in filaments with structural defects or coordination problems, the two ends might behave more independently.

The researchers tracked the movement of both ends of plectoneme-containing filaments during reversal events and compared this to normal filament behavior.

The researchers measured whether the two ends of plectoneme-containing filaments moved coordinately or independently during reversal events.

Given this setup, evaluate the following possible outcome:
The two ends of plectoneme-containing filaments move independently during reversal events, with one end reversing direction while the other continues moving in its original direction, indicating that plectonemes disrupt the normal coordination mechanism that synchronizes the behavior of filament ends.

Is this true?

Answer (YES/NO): YES